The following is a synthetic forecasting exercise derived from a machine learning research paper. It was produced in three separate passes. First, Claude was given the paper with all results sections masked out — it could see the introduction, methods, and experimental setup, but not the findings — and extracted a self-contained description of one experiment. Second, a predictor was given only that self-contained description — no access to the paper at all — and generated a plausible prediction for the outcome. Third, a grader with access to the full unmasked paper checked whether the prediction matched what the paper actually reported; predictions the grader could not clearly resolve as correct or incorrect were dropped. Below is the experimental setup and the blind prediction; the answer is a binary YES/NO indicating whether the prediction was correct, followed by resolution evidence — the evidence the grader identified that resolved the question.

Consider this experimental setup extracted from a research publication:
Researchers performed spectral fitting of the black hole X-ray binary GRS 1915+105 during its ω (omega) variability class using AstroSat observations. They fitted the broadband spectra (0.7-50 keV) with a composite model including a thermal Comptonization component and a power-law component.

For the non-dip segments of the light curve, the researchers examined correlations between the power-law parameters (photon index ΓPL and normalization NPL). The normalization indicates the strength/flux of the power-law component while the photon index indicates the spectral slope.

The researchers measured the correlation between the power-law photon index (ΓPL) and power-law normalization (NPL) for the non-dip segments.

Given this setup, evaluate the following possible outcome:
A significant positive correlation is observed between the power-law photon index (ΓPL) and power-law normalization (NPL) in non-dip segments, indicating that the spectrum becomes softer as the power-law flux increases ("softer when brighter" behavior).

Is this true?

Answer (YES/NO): YES